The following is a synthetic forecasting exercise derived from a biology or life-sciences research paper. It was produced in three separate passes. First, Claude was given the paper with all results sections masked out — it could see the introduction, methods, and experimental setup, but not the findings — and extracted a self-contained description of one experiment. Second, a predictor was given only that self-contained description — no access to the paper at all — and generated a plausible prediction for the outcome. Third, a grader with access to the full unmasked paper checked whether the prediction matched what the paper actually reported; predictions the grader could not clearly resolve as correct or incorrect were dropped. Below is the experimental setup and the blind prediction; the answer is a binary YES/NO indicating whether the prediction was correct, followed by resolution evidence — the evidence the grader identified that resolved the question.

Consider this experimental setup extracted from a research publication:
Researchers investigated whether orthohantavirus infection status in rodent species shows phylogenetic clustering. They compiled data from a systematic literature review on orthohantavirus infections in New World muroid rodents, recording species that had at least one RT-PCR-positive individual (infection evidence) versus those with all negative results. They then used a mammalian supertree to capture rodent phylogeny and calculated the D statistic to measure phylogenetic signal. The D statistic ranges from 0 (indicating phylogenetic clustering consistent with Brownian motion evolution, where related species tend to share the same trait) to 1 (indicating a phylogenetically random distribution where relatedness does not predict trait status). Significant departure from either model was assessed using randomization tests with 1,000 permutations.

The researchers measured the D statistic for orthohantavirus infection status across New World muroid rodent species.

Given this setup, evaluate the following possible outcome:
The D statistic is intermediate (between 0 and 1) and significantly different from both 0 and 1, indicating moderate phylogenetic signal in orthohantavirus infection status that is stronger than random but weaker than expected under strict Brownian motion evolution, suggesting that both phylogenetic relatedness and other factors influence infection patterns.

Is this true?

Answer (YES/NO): YES